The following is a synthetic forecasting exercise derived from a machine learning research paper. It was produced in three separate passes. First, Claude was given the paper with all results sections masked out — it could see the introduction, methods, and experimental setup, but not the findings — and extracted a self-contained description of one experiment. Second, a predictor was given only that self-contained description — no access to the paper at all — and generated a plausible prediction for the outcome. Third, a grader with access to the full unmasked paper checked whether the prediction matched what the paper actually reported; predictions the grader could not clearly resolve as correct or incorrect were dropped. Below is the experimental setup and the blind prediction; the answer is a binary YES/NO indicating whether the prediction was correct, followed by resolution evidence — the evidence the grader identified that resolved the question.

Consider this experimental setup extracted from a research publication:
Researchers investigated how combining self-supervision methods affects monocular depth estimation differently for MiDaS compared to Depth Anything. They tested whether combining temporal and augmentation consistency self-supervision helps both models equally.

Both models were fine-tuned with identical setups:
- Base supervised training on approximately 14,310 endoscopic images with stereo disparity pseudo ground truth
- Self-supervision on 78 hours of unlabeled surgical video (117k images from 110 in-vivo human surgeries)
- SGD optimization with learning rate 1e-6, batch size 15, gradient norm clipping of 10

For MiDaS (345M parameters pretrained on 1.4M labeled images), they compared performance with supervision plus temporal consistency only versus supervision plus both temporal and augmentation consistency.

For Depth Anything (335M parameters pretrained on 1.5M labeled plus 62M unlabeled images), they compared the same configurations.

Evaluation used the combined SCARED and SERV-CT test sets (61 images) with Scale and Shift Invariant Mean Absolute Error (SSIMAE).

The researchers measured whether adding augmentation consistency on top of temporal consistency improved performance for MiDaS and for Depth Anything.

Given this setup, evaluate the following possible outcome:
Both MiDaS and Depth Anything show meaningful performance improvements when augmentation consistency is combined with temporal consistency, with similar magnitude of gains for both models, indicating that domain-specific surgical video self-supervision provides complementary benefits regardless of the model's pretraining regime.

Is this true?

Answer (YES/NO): NO